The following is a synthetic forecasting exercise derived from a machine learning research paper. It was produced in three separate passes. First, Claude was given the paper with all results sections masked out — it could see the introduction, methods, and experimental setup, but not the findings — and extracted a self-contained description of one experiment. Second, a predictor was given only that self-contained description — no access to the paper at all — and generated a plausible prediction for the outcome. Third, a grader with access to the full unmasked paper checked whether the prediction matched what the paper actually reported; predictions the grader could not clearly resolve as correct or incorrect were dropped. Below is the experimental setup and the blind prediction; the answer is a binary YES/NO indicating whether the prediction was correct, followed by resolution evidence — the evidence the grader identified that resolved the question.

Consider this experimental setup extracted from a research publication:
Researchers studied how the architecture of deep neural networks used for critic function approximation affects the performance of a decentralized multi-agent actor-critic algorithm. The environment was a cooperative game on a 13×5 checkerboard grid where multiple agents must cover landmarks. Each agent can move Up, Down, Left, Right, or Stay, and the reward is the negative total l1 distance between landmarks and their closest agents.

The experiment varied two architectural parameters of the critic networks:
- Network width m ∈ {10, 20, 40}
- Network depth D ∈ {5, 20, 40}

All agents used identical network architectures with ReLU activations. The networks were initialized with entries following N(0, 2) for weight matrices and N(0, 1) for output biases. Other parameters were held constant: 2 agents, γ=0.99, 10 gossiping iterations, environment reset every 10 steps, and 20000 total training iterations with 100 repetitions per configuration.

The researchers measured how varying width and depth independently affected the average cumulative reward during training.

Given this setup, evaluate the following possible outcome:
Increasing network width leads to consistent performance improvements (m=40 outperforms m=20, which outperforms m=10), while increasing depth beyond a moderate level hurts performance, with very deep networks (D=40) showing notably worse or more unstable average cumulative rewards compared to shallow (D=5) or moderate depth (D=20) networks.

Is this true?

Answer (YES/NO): NO